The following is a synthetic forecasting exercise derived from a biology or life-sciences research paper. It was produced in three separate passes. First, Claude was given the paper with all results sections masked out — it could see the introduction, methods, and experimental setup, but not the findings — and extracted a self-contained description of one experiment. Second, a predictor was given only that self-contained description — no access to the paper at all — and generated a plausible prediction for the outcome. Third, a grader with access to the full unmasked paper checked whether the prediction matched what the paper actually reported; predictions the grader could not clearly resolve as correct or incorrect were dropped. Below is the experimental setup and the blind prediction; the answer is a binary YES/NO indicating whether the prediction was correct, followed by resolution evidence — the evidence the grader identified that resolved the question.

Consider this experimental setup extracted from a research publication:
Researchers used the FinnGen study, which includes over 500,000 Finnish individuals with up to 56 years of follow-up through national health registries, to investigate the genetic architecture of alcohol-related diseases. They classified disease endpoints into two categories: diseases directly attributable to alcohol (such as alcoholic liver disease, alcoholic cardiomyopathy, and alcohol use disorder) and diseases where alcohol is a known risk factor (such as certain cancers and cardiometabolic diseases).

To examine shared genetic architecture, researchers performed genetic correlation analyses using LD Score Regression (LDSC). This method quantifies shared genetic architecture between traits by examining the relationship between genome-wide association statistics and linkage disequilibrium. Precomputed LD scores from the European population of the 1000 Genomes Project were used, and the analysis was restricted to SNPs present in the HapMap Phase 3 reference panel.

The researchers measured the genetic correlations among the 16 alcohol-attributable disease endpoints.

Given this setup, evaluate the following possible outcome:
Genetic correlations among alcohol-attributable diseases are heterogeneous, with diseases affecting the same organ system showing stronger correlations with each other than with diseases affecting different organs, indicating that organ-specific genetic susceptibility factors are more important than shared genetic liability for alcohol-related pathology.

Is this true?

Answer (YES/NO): NO